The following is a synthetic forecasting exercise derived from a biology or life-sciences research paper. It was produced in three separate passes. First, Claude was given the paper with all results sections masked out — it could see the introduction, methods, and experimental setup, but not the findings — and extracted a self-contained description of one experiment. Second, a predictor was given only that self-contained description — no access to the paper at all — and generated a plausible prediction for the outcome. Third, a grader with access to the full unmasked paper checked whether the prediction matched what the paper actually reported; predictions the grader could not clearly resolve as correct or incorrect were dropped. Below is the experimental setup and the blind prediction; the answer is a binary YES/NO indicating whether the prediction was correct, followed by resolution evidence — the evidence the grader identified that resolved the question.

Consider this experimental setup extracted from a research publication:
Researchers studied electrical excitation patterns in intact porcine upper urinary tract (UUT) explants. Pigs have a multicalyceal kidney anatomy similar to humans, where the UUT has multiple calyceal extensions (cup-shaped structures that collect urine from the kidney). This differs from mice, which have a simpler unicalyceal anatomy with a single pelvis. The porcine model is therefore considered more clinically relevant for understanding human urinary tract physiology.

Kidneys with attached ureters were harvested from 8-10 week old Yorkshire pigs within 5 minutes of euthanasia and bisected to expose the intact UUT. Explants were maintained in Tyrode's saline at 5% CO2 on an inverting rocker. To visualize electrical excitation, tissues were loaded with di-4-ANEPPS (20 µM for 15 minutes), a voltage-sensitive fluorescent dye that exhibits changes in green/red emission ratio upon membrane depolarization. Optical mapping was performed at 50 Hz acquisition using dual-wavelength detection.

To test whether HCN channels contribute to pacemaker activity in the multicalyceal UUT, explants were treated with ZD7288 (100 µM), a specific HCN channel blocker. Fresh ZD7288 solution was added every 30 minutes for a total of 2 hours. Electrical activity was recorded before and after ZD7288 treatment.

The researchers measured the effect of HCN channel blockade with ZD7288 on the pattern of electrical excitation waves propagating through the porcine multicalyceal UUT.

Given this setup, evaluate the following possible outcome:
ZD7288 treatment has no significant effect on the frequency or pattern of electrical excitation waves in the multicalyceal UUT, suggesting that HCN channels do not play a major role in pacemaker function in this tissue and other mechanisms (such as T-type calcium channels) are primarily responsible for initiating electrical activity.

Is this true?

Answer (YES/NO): NO